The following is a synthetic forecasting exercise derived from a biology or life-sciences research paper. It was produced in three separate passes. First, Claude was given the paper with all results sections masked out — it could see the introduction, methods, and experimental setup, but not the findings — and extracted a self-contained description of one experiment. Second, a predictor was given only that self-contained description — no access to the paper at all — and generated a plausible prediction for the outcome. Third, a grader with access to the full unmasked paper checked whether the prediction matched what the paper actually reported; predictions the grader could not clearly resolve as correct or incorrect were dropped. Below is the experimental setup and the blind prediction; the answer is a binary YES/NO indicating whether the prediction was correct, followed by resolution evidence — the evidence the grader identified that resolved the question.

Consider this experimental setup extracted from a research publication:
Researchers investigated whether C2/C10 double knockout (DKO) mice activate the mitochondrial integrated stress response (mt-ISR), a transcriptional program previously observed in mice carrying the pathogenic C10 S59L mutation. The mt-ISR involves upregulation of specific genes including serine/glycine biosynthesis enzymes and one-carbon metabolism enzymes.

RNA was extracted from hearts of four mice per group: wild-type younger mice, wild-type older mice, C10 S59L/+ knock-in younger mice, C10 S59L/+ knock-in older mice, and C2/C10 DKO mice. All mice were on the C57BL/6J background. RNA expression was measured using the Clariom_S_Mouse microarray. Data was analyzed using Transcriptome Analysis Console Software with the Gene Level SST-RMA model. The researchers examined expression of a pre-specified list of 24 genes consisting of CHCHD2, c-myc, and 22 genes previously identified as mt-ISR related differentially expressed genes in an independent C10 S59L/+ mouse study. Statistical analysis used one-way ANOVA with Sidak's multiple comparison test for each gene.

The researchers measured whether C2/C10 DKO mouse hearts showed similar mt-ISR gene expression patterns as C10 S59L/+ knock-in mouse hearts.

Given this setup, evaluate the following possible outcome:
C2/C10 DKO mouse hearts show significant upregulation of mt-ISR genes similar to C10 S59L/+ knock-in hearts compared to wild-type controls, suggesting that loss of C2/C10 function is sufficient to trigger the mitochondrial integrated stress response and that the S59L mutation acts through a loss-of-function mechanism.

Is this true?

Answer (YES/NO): NO